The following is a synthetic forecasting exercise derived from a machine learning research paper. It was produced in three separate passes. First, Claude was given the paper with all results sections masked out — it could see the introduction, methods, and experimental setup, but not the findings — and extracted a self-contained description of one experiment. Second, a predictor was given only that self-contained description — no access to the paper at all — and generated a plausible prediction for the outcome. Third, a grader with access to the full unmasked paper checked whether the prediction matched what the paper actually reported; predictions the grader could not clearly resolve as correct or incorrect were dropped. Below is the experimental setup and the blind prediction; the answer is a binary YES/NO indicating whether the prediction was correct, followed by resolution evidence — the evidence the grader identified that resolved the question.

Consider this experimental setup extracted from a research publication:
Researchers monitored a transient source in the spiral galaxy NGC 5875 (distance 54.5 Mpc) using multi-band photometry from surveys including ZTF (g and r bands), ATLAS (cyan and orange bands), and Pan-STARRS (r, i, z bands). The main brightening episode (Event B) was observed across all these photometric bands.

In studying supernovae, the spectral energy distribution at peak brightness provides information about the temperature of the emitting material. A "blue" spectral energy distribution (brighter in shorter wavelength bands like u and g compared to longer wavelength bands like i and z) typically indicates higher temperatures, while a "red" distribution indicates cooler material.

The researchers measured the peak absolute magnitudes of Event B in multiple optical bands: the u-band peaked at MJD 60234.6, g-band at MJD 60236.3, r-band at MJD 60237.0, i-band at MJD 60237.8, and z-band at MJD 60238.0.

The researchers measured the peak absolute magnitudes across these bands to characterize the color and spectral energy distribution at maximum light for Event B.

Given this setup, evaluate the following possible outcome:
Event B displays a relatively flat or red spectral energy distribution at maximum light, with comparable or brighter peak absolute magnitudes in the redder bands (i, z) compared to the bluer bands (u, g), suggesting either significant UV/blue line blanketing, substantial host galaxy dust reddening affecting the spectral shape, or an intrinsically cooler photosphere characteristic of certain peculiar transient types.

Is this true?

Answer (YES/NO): NO